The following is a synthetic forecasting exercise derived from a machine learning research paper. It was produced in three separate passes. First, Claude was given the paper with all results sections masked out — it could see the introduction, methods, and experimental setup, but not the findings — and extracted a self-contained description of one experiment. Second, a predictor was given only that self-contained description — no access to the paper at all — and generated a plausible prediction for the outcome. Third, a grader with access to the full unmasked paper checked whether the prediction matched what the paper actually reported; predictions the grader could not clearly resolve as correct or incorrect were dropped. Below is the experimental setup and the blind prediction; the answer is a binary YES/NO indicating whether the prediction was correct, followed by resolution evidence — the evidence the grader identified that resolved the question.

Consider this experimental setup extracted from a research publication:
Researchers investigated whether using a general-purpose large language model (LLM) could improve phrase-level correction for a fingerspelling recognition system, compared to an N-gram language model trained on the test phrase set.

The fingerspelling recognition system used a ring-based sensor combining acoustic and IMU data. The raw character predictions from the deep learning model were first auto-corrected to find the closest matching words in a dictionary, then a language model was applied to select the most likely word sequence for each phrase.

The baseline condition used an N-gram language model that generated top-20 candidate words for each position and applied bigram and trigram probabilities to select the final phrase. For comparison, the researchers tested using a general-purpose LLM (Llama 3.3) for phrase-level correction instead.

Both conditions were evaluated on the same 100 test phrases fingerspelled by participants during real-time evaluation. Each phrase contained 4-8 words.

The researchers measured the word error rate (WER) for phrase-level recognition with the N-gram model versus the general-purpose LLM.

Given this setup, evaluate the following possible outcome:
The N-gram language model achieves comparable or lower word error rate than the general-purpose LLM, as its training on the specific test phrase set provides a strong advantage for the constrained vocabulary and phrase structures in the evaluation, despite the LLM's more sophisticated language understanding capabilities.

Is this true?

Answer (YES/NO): YES